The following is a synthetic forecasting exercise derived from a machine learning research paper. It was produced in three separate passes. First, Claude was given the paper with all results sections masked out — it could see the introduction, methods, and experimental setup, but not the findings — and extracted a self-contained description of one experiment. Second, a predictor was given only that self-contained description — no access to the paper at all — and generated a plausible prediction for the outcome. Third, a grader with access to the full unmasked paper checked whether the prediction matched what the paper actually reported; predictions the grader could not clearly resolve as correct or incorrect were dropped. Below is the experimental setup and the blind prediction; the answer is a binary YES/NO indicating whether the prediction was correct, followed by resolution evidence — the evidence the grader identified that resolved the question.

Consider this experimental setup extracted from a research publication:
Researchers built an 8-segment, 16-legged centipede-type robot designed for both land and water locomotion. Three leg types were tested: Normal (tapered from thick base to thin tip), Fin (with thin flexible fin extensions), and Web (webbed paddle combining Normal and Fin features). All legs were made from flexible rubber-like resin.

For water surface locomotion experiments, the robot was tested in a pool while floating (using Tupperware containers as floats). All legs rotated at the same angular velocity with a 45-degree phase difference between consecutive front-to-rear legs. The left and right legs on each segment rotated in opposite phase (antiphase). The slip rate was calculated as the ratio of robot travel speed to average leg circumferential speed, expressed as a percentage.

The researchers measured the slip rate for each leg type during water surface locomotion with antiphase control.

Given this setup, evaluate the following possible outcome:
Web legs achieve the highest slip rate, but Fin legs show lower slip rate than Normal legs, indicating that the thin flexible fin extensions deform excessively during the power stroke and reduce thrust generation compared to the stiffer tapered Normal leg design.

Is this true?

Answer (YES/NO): NO